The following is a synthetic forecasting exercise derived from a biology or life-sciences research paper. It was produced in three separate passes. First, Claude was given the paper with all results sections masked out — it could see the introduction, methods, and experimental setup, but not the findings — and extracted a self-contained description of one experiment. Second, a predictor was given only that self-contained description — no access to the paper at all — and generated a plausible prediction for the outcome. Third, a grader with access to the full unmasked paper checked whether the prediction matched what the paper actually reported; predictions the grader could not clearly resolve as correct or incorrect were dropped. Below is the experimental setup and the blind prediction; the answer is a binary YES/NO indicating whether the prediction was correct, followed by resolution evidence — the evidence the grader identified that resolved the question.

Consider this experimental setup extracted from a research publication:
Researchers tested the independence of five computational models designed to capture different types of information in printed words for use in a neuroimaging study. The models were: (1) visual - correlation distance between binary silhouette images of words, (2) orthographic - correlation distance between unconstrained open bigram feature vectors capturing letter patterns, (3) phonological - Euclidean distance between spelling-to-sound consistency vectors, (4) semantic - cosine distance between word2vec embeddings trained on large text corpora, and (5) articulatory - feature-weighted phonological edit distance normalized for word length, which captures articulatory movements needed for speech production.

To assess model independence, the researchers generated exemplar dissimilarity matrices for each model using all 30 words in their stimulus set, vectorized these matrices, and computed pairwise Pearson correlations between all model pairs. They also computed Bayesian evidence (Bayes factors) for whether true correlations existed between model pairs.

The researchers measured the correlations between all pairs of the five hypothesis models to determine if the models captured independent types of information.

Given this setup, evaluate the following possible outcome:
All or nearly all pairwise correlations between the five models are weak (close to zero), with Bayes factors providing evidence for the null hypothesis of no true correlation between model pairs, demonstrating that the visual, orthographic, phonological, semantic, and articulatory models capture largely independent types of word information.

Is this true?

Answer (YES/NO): NO